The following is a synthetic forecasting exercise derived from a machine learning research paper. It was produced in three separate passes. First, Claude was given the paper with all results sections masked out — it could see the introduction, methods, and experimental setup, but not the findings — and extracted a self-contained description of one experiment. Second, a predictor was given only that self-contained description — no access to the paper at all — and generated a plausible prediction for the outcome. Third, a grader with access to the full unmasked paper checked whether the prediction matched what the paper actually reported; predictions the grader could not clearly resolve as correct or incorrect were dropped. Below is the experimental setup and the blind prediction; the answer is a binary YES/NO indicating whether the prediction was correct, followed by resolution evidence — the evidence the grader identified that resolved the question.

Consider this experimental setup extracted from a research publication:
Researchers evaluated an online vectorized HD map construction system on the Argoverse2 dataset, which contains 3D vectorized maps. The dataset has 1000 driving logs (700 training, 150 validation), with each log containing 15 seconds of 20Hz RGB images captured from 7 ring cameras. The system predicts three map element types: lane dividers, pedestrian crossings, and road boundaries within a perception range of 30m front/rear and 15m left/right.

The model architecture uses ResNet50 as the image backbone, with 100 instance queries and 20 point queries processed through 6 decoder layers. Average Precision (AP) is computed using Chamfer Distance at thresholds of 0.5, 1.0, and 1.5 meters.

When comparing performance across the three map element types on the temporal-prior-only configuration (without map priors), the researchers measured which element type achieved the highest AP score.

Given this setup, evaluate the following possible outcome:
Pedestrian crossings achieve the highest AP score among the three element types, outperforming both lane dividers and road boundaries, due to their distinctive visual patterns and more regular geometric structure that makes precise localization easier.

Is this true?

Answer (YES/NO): NO